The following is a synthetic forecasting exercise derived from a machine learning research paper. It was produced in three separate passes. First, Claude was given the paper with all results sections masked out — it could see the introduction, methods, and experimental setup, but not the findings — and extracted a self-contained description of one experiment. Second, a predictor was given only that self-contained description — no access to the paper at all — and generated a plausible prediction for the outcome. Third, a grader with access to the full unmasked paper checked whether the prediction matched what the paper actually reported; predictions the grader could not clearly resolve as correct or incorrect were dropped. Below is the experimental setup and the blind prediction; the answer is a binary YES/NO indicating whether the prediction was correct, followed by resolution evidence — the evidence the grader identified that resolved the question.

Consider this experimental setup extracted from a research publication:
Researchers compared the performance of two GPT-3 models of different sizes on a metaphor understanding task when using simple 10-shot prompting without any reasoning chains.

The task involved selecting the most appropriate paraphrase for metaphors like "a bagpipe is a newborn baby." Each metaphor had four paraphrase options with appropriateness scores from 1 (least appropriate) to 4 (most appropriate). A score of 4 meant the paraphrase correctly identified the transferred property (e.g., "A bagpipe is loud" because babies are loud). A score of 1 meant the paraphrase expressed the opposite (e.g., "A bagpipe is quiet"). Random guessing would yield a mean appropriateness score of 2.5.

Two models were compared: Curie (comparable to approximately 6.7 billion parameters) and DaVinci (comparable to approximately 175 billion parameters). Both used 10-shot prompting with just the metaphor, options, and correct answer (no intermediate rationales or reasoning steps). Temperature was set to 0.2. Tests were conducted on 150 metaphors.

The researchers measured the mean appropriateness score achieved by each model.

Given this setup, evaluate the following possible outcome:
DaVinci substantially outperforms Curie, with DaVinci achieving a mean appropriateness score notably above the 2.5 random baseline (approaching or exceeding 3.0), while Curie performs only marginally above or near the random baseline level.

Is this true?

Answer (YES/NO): YES